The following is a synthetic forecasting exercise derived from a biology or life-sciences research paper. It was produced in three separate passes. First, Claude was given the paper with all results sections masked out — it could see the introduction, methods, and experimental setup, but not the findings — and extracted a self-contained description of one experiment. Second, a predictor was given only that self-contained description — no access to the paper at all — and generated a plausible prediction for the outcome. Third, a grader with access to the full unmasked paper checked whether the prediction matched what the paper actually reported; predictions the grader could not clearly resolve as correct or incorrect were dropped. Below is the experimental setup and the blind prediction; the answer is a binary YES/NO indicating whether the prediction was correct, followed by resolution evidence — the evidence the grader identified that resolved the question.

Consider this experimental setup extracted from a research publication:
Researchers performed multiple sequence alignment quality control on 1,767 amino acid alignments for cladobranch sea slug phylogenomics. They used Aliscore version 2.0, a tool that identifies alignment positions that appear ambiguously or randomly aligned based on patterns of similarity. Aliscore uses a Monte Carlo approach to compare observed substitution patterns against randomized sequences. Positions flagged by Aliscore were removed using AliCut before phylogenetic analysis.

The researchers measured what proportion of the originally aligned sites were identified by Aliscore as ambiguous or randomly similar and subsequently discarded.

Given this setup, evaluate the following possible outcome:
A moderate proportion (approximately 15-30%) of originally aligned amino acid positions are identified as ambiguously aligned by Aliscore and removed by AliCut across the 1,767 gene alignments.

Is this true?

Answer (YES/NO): YES